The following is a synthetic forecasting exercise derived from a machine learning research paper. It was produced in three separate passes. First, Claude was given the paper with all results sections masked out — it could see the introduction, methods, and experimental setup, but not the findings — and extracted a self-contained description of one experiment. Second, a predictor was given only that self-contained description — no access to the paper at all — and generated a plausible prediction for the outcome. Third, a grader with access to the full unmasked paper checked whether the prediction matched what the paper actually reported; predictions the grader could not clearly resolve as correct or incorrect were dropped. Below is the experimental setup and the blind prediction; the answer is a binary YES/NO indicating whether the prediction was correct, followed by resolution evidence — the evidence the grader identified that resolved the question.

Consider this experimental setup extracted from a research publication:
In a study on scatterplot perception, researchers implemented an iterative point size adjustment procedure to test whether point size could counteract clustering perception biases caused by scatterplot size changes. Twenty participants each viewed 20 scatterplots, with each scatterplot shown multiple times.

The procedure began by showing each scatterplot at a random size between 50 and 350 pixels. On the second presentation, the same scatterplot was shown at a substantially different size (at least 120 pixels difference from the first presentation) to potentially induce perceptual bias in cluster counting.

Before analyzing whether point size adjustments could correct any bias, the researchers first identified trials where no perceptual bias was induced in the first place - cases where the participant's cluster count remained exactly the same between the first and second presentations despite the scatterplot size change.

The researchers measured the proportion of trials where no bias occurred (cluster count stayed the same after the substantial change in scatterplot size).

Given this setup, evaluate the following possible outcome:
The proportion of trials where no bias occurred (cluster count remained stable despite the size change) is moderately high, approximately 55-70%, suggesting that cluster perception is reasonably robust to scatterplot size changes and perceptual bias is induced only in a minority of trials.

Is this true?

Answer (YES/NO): NO